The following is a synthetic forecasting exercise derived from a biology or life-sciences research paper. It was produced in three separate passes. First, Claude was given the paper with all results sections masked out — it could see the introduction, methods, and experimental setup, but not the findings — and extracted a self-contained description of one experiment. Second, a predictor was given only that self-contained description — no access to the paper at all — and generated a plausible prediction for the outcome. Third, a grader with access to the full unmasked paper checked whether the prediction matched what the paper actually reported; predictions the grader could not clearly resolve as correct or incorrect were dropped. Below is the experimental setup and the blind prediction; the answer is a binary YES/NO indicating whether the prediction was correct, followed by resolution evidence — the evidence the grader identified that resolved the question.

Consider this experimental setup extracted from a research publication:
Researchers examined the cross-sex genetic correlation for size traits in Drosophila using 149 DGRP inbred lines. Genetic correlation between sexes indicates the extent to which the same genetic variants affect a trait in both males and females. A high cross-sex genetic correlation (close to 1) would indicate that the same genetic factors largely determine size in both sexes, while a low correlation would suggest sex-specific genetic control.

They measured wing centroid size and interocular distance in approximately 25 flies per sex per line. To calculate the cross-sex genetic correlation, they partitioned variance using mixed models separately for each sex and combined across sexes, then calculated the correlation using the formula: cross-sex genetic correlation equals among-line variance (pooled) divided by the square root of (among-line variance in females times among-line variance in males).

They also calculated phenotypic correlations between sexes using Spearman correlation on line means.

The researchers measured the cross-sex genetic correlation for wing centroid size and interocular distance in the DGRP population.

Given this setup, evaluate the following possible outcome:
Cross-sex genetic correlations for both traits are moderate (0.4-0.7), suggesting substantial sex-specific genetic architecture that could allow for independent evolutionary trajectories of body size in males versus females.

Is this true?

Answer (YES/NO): NO